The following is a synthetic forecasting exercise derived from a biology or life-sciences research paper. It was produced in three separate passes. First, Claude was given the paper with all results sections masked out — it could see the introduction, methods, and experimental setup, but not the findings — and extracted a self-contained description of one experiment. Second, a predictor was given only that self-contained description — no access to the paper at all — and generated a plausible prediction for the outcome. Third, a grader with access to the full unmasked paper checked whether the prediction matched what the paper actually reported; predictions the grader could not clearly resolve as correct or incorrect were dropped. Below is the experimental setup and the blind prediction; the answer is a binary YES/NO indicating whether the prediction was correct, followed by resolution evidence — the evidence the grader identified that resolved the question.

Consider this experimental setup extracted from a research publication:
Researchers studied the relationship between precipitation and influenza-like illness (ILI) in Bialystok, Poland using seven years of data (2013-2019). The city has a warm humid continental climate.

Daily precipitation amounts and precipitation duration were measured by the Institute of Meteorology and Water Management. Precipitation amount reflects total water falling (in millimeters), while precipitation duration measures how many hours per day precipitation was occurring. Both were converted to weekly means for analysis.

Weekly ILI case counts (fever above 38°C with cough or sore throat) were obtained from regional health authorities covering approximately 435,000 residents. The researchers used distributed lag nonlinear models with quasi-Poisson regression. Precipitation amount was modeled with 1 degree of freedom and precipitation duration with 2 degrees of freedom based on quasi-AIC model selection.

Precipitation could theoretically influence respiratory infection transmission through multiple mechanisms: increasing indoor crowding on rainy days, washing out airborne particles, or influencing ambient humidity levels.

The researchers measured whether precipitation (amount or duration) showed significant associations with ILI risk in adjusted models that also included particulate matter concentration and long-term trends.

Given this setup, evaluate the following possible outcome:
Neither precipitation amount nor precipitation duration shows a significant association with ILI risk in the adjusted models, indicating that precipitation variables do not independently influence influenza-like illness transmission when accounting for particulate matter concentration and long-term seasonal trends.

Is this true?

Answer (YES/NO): NO